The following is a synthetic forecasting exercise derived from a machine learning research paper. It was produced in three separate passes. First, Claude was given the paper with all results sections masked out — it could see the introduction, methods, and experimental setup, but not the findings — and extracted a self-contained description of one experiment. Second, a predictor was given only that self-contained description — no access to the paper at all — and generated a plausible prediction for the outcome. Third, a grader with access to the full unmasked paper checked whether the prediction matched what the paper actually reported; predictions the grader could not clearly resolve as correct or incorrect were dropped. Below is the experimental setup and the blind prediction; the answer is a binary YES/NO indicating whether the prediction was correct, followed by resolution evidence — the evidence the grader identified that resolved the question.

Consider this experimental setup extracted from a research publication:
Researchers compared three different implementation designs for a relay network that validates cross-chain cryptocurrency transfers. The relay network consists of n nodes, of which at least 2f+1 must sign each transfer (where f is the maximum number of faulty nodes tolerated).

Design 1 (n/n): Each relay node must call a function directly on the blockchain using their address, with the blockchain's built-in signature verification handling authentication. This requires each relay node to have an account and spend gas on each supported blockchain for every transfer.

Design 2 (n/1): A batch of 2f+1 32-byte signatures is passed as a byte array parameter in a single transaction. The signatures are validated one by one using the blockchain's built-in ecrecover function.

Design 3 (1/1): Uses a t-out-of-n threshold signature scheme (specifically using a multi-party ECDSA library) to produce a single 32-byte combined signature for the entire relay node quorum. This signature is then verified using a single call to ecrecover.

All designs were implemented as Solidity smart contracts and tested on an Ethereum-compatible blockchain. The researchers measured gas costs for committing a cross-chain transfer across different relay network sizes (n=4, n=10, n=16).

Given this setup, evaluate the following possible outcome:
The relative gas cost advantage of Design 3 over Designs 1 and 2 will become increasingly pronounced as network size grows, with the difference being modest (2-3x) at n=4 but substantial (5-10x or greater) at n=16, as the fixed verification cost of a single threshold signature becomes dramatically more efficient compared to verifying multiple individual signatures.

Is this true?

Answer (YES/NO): NO